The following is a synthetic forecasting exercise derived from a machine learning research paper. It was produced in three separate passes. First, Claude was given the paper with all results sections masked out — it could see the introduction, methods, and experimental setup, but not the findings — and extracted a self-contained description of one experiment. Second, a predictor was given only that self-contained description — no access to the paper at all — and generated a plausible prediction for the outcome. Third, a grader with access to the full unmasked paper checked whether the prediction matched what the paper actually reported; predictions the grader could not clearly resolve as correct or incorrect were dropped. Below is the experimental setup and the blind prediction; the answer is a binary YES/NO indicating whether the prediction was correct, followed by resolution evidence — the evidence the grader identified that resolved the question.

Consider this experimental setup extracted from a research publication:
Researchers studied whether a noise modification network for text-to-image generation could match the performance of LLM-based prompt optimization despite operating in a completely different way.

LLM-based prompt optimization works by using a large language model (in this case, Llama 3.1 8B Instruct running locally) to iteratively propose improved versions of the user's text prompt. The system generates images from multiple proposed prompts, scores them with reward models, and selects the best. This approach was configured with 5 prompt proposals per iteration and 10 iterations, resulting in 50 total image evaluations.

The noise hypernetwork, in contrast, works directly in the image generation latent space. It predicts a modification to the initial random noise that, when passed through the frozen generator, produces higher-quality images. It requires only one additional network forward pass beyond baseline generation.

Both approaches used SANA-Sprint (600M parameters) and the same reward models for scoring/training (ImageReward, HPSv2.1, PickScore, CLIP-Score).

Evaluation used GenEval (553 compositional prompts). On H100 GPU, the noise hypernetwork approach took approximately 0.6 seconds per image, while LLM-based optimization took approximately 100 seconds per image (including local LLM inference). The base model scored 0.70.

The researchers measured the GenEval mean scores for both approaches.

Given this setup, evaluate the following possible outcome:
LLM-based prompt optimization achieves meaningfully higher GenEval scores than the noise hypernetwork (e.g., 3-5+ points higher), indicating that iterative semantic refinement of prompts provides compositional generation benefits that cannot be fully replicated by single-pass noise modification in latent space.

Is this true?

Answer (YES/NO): NO